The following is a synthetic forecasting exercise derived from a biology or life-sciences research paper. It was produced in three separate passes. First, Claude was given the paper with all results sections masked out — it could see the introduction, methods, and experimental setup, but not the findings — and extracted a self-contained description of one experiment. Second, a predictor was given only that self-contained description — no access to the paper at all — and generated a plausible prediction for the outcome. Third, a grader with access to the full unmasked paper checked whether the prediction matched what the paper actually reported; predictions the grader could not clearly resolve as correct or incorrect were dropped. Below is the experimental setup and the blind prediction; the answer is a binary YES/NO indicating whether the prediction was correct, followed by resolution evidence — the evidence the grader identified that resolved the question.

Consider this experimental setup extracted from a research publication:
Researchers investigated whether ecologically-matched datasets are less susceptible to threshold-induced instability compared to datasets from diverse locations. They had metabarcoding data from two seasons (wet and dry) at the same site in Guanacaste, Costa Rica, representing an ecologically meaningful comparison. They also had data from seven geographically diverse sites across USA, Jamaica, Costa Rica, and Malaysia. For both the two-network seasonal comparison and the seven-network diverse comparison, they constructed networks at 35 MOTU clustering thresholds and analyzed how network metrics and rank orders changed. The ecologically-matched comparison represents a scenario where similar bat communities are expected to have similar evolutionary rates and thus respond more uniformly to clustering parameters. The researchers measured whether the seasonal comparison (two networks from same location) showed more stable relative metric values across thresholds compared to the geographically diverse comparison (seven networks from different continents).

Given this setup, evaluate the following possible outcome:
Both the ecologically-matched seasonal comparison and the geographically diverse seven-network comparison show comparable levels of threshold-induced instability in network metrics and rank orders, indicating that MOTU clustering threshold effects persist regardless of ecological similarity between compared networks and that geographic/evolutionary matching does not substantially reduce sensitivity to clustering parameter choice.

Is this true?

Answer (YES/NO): NO